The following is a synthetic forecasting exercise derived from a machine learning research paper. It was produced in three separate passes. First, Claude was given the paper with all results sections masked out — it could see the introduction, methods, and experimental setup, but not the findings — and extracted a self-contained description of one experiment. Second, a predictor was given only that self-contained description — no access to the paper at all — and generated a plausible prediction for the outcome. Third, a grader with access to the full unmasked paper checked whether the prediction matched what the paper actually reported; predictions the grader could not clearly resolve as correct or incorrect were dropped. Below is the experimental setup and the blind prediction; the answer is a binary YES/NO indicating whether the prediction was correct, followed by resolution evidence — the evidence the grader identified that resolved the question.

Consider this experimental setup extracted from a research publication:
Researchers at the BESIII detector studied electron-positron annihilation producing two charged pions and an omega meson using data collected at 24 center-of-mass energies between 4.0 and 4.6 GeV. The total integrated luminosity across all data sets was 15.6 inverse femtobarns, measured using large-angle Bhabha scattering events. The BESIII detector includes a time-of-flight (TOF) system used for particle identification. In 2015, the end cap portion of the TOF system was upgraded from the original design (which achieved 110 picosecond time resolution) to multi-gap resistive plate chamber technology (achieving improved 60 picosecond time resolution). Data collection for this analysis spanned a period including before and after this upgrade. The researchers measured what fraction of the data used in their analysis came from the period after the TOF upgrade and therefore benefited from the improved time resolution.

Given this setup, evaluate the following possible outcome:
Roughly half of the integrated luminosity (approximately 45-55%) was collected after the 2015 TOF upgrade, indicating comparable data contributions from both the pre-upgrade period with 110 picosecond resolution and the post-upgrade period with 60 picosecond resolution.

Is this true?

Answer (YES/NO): NO